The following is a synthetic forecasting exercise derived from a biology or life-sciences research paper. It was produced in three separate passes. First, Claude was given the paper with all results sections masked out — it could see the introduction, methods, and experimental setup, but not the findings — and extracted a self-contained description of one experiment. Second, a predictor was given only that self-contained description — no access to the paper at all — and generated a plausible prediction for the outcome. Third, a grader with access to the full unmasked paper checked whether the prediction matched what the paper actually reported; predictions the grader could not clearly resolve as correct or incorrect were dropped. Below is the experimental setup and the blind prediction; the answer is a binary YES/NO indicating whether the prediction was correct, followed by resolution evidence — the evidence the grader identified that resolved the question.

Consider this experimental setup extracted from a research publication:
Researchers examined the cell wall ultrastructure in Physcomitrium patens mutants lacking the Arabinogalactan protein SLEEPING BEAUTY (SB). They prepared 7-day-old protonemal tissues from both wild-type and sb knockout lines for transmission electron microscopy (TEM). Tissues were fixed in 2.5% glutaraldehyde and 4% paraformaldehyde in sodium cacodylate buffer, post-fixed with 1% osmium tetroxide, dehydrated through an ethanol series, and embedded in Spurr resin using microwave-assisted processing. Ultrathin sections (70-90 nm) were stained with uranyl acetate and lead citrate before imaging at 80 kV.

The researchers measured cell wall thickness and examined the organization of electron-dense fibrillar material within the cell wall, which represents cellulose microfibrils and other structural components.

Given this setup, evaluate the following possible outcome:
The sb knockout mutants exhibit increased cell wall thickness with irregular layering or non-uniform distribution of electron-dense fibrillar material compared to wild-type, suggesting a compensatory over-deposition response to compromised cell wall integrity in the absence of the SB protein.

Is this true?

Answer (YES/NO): NO